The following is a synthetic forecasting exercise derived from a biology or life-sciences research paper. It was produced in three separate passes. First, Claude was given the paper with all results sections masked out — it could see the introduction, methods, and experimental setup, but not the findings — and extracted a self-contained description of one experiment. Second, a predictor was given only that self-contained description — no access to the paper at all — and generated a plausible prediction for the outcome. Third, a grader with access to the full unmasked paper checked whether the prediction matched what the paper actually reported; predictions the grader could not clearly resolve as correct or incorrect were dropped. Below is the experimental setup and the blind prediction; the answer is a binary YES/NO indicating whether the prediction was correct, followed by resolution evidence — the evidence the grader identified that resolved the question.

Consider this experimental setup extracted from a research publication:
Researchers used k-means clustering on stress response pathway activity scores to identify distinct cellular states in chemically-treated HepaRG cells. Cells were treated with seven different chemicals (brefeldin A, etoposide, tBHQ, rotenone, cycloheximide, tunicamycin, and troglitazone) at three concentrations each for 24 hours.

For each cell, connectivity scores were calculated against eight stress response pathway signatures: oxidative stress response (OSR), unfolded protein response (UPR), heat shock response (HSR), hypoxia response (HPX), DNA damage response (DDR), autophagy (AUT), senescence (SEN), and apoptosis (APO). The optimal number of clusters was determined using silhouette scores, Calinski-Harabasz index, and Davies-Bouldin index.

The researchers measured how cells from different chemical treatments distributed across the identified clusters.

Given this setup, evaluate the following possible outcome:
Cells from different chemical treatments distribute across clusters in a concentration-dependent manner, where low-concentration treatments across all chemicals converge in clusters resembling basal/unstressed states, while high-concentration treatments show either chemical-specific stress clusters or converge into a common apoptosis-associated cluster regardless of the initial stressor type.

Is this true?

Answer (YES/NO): NO